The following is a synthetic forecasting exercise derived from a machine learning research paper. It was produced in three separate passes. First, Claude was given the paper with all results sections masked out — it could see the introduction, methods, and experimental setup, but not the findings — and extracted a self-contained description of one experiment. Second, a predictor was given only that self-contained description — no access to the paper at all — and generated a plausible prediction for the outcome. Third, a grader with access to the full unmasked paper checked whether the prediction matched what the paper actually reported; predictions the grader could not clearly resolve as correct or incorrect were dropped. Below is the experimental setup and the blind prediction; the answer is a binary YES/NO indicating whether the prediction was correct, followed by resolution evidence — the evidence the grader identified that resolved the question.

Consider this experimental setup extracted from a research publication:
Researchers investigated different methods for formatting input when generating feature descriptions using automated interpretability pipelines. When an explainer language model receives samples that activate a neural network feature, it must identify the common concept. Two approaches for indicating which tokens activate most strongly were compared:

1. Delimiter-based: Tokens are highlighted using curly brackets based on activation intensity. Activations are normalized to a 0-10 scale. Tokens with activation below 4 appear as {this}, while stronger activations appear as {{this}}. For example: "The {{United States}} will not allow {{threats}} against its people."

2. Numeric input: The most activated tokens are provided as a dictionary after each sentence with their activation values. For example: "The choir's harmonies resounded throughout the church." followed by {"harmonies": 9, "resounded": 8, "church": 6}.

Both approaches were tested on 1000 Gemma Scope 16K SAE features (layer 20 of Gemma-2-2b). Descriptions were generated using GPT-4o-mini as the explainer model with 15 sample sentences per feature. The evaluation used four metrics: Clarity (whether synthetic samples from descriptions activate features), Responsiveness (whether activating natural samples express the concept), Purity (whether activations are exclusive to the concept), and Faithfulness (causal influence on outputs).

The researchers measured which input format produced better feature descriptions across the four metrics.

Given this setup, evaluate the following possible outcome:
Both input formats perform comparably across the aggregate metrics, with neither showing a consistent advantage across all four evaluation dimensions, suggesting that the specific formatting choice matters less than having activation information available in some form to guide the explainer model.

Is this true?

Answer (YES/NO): NO